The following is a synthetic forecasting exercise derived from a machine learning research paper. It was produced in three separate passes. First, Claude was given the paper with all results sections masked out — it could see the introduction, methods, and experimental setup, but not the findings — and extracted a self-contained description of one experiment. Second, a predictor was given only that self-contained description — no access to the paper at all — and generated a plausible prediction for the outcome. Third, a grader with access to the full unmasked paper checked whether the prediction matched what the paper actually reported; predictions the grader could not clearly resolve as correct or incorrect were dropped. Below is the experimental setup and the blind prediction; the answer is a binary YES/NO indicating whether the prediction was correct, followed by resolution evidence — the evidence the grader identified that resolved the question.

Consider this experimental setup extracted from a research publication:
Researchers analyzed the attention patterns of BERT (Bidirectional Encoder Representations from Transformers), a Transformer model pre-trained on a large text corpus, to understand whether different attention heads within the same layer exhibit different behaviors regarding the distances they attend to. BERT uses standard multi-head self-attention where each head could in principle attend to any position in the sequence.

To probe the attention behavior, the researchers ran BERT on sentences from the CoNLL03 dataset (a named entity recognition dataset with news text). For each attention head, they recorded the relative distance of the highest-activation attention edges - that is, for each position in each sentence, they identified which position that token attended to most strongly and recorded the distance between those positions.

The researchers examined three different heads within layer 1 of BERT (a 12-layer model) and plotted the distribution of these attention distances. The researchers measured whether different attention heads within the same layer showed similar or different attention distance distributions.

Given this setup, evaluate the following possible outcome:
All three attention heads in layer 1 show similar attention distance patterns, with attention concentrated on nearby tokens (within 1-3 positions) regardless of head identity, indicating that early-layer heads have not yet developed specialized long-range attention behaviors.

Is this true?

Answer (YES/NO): NO